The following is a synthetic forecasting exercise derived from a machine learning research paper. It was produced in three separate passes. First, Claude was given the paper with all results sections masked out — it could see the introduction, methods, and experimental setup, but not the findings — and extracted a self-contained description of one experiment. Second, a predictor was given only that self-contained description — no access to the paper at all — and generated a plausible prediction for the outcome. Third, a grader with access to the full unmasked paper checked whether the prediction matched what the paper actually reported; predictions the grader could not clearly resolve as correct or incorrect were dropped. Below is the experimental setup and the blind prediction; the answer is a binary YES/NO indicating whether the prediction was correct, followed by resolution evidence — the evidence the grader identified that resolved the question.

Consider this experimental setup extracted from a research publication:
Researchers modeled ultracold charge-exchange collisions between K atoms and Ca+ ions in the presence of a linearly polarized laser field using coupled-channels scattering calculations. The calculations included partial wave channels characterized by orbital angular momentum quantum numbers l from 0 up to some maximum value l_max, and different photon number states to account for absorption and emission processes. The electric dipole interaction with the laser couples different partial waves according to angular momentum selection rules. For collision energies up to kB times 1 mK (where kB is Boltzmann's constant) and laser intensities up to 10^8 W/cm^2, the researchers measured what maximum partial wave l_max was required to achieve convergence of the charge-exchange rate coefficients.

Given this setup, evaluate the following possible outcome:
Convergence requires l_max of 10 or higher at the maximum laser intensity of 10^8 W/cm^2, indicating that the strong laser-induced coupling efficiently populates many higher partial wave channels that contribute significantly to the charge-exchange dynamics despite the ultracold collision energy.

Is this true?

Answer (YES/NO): NO